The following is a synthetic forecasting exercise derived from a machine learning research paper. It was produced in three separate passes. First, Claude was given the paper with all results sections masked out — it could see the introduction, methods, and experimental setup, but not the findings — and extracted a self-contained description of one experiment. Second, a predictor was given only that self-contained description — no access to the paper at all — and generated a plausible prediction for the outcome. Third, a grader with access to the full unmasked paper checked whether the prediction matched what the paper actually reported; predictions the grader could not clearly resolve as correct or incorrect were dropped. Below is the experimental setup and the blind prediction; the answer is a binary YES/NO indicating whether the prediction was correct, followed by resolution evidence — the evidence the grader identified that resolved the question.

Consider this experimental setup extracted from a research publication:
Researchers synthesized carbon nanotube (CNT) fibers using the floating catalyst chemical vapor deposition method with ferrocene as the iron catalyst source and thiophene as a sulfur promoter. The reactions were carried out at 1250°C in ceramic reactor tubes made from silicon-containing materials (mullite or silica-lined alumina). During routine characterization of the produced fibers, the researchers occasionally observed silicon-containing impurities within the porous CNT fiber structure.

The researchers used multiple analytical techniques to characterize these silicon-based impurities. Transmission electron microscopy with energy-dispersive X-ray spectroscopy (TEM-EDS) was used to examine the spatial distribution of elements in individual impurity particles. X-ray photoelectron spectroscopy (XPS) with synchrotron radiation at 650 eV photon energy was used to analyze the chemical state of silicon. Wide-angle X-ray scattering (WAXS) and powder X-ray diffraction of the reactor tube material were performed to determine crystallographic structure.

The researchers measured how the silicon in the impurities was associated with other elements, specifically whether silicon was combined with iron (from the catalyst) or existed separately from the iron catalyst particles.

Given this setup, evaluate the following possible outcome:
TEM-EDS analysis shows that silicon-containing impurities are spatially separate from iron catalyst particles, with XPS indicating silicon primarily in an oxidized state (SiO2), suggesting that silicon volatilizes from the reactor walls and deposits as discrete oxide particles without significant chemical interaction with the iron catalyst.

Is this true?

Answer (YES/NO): YES